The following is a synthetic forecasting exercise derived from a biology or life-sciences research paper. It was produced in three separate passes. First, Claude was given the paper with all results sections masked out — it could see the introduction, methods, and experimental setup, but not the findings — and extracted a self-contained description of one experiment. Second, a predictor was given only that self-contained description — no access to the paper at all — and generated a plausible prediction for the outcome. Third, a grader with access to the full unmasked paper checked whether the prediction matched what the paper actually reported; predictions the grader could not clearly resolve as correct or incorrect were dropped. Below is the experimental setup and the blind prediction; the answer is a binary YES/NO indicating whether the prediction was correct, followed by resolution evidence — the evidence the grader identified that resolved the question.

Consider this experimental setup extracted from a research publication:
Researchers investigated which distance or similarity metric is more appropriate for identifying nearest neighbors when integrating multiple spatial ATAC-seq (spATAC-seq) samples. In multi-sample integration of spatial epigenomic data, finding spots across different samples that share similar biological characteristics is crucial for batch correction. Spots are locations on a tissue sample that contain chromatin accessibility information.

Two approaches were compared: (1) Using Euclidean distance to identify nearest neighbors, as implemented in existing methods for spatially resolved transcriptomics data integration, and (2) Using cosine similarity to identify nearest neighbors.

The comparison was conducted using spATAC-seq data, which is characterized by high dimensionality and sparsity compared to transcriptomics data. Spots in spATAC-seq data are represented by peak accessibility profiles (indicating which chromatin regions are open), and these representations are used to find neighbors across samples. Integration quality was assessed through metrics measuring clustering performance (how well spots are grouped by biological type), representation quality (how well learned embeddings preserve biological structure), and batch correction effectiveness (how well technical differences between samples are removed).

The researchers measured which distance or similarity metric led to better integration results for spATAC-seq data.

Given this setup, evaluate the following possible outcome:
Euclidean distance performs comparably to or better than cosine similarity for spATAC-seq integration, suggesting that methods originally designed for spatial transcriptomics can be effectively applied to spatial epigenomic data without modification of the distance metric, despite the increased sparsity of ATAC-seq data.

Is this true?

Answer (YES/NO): NO